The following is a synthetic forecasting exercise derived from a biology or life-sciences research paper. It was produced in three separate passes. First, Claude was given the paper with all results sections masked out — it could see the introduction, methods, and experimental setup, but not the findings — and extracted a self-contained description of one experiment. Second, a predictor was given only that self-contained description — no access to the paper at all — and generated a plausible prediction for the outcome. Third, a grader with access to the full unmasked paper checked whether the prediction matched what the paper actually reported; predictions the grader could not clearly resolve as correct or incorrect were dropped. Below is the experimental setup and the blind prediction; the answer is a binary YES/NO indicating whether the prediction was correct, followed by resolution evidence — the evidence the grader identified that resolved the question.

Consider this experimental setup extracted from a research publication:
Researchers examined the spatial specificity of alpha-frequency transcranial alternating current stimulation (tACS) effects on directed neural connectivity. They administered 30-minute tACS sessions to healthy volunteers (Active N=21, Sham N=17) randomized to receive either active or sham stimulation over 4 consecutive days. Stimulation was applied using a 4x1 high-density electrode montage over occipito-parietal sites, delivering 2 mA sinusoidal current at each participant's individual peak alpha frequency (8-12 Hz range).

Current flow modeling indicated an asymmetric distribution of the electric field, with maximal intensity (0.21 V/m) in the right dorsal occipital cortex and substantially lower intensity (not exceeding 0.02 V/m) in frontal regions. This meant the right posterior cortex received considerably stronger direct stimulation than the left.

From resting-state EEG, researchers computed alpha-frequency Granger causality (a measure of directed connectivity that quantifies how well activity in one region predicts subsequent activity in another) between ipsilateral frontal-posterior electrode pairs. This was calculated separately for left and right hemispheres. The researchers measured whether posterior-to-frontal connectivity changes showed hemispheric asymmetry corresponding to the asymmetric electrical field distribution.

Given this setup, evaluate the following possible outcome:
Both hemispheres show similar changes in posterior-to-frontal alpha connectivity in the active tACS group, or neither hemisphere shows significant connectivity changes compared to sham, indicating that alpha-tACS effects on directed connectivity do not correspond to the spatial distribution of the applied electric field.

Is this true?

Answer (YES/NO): NO